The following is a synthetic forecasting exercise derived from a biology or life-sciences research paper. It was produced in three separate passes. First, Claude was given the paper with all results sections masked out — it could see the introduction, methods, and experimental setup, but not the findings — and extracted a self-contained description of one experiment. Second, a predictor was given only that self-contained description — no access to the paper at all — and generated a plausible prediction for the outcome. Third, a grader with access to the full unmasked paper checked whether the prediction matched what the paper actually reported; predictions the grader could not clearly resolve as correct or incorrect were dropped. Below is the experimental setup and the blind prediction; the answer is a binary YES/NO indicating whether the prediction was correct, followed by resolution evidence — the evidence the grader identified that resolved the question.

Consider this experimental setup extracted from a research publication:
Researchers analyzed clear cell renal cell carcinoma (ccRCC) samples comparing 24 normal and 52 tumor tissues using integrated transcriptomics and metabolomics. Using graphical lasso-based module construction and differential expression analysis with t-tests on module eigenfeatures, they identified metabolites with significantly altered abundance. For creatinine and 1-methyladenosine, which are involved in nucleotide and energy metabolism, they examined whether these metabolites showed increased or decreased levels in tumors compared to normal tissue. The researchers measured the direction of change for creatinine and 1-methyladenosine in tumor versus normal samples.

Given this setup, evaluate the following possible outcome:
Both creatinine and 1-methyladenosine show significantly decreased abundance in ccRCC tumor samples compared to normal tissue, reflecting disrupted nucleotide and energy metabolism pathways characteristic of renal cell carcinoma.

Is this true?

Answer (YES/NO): YES